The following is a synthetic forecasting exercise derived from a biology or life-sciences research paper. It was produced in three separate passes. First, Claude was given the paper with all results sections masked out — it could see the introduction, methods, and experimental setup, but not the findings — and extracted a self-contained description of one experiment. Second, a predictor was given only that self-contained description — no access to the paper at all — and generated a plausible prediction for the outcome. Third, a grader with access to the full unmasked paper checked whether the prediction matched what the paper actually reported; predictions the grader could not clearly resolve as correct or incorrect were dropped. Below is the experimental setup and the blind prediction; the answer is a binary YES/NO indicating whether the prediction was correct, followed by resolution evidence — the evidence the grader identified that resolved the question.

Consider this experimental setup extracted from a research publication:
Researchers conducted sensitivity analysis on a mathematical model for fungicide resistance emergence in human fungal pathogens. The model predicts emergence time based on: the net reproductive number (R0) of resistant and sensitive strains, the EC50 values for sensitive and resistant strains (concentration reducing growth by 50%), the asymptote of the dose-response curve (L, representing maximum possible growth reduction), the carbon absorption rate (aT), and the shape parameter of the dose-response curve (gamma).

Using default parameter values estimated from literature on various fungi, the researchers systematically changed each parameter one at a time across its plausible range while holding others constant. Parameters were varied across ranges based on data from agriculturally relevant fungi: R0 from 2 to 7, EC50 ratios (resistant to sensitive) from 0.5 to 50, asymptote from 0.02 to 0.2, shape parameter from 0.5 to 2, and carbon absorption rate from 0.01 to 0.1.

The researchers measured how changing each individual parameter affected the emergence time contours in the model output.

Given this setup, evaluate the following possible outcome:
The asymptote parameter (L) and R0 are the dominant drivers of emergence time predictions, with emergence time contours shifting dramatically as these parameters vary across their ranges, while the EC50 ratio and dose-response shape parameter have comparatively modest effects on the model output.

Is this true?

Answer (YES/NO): NO